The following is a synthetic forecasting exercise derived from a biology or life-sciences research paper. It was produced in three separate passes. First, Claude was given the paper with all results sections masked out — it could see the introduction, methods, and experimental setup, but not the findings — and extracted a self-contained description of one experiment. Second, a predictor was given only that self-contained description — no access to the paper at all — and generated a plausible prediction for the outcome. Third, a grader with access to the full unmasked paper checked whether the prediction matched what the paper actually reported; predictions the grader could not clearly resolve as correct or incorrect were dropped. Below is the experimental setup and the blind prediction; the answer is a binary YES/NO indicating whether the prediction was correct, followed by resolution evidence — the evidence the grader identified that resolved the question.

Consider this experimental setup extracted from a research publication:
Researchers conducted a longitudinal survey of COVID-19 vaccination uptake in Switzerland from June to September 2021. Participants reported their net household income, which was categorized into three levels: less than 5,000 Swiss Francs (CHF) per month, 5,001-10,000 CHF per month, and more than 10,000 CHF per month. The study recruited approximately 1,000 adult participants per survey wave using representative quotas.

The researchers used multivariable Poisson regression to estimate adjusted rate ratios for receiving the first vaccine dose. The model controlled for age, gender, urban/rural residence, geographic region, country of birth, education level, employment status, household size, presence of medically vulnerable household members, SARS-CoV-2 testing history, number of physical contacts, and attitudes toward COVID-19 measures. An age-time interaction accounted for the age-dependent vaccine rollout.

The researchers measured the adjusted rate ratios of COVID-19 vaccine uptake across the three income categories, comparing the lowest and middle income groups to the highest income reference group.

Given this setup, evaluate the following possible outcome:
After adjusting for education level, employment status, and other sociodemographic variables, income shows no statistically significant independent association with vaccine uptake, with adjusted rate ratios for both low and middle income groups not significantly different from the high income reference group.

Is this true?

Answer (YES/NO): NO